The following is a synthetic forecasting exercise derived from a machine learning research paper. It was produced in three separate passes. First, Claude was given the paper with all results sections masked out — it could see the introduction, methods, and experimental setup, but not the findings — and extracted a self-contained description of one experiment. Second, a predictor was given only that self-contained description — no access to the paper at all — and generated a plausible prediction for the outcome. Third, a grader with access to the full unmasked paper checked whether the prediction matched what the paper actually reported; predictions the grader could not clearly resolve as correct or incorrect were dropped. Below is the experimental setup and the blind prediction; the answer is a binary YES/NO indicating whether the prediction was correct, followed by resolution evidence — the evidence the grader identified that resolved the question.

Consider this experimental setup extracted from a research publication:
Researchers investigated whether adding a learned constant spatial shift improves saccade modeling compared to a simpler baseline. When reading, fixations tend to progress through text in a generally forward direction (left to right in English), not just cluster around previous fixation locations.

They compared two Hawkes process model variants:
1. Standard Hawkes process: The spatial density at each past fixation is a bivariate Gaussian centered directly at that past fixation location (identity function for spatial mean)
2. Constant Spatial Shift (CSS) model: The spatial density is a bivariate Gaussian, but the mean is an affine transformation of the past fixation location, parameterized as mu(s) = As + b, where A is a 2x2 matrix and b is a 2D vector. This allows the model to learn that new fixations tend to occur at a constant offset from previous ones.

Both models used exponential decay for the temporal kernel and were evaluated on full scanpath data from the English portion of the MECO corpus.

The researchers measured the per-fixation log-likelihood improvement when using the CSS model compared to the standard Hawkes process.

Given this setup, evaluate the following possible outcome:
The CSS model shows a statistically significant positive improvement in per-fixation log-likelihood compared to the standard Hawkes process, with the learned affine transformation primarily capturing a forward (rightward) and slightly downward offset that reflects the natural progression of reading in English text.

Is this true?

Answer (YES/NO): NO